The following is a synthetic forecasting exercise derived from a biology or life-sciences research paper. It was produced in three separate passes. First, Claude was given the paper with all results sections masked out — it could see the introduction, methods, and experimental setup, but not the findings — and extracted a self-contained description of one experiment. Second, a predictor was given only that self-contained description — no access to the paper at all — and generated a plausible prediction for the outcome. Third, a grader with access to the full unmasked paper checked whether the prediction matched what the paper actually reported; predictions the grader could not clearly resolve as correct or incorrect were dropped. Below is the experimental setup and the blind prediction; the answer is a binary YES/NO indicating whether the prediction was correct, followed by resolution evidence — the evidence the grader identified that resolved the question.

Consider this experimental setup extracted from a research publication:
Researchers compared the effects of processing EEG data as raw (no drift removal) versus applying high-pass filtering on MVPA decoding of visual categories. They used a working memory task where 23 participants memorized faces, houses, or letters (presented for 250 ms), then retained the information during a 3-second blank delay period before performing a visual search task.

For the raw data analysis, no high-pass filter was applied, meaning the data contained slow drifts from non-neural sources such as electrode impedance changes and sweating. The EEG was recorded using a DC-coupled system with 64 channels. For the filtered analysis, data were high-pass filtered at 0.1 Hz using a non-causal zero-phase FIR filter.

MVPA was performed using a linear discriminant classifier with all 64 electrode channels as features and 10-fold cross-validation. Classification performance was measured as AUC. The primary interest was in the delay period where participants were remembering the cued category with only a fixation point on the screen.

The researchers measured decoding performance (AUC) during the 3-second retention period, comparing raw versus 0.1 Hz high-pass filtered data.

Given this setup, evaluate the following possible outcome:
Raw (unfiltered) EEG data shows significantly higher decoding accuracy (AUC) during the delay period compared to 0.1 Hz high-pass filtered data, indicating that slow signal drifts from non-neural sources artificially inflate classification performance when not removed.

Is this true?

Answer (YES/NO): NO